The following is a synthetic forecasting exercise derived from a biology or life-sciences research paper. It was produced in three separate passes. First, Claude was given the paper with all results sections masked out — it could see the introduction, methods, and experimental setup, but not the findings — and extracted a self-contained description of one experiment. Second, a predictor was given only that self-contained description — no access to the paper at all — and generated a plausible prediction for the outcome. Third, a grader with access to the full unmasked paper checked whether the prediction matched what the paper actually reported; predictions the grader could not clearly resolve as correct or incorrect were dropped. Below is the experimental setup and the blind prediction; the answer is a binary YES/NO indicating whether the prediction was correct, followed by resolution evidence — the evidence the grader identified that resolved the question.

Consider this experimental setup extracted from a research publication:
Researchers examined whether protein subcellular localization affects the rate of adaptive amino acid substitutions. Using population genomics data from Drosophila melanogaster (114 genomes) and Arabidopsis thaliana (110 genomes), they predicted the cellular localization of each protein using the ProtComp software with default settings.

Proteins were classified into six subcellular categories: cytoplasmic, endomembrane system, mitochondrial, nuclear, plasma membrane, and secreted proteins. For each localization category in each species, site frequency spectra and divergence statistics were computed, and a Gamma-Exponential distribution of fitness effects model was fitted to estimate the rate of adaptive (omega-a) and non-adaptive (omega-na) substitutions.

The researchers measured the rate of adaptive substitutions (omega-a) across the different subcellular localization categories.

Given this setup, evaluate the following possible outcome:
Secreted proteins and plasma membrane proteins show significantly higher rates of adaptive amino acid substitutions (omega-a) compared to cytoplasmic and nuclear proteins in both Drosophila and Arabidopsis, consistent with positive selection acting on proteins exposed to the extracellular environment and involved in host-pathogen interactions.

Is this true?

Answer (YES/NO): NO